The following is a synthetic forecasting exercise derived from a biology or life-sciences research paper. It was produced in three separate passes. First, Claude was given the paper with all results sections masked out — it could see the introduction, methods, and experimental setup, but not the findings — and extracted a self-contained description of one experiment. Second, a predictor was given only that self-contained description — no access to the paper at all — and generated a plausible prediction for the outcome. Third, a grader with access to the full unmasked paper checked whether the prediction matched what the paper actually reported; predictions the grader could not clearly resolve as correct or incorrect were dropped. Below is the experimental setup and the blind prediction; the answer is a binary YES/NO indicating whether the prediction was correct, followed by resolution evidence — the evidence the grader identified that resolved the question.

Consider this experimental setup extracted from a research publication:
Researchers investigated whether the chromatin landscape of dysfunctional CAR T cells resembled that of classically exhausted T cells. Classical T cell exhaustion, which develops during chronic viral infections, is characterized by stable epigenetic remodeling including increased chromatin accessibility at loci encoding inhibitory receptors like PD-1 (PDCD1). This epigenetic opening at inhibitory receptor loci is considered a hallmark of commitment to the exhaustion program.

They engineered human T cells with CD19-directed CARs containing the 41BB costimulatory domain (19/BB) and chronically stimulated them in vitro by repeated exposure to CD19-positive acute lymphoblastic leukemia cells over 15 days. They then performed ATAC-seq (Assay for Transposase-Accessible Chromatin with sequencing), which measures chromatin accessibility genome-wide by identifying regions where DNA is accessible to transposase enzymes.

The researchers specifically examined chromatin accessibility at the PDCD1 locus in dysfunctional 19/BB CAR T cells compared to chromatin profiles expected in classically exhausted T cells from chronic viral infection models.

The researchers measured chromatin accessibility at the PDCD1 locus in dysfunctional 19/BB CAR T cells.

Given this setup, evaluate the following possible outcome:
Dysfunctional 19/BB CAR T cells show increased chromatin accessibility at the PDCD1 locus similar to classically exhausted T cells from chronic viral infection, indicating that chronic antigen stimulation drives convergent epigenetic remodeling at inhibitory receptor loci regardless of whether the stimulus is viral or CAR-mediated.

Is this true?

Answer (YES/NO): NO